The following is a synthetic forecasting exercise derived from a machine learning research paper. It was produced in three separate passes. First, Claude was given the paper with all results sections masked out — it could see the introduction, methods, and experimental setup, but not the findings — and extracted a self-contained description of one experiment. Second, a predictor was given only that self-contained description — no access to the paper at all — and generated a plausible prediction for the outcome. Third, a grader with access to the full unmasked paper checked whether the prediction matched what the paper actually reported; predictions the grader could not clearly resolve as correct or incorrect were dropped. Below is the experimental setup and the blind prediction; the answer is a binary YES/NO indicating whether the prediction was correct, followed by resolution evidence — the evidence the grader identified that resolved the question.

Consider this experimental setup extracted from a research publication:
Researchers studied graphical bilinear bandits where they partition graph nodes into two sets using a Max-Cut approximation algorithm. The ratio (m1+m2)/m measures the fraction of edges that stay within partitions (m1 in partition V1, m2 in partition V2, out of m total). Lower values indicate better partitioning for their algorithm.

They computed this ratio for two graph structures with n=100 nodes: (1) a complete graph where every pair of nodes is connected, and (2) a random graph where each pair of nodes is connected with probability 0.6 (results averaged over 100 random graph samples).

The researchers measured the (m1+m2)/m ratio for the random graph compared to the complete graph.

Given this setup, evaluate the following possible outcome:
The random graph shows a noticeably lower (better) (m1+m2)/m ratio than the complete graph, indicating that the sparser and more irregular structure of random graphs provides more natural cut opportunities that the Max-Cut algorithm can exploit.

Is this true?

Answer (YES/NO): YES